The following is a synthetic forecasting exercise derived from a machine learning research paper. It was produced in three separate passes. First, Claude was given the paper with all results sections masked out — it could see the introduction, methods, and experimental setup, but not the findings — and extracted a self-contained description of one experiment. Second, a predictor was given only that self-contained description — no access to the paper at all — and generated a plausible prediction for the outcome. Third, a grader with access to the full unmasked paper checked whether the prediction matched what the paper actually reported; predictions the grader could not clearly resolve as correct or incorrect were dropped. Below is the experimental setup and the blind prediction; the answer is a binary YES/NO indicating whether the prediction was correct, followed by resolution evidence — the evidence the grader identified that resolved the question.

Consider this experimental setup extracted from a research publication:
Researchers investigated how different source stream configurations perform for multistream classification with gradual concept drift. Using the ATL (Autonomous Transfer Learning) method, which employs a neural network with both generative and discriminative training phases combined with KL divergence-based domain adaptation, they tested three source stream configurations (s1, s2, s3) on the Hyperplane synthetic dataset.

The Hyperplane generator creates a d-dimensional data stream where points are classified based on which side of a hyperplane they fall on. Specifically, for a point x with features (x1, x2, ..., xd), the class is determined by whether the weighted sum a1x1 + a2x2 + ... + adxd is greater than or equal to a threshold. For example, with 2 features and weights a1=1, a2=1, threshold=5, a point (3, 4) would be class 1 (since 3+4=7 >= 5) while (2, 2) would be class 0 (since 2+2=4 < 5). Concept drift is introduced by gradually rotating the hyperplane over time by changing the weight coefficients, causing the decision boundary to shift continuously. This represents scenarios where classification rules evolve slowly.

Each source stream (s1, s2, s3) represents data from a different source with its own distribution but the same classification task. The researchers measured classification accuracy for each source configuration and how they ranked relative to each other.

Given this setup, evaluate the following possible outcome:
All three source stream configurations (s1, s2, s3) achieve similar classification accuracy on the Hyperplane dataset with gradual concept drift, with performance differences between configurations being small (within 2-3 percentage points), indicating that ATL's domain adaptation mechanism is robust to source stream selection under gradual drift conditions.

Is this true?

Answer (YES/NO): YES